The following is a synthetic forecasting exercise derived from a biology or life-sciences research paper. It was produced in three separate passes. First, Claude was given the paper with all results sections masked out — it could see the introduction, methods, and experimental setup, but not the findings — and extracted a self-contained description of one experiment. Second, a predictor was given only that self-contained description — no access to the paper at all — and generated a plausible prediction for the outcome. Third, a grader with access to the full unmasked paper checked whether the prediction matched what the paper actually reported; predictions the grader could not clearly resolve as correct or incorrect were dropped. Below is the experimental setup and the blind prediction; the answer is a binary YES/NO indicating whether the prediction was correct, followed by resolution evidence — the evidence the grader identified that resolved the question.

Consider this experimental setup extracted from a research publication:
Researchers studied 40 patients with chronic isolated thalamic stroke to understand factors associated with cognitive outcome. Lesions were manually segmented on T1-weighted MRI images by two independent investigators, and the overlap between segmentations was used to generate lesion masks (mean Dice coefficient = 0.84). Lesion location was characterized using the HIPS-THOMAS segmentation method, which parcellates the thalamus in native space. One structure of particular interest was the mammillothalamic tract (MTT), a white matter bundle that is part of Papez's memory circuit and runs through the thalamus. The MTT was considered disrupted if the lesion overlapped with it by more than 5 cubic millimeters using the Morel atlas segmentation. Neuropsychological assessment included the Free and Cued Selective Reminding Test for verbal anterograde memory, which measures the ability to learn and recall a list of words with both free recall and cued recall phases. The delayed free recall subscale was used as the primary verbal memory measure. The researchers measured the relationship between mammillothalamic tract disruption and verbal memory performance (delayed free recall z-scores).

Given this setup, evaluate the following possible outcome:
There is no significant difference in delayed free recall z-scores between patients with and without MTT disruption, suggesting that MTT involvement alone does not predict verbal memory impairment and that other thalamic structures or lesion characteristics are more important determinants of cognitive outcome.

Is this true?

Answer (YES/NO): NO